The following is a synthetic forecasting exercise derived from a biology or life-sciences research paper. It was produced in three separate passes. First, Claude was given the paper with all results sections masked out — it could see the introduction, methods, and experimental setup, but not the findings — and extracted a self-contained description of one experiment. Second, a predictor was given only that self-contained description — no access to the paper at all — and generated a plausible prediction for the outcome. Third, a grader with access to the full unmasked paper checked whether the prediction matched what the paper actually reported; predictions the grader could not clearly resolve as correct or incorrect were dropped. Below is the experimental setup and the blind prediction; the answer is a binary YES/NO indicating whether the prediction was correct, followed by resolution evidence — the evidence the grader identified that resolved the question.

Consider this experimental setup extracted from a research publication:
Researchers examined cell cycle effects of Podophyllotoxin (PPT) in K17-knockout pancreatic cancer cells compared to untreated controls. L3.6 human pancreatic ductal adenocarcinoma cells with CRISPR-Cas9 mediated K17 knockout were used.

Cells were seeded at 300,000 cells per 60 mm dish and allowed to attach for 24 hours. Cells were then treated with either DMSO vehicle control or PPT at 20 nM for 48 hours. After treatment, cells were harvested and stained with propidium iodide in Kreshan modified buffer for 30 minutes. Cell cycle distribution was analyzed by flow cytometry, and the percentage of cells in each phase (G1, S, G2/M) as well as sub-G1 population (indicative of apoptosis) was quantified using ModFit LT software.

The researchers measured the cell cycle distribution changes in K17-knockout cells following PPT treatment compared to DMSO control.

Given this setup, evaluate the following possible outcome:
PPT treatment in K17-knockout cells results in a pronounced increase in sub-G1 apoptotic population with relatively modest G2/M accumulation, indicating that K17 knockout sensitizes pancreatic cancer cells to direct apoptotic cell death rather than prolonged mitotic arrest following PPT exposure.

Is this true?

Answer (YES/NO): NO